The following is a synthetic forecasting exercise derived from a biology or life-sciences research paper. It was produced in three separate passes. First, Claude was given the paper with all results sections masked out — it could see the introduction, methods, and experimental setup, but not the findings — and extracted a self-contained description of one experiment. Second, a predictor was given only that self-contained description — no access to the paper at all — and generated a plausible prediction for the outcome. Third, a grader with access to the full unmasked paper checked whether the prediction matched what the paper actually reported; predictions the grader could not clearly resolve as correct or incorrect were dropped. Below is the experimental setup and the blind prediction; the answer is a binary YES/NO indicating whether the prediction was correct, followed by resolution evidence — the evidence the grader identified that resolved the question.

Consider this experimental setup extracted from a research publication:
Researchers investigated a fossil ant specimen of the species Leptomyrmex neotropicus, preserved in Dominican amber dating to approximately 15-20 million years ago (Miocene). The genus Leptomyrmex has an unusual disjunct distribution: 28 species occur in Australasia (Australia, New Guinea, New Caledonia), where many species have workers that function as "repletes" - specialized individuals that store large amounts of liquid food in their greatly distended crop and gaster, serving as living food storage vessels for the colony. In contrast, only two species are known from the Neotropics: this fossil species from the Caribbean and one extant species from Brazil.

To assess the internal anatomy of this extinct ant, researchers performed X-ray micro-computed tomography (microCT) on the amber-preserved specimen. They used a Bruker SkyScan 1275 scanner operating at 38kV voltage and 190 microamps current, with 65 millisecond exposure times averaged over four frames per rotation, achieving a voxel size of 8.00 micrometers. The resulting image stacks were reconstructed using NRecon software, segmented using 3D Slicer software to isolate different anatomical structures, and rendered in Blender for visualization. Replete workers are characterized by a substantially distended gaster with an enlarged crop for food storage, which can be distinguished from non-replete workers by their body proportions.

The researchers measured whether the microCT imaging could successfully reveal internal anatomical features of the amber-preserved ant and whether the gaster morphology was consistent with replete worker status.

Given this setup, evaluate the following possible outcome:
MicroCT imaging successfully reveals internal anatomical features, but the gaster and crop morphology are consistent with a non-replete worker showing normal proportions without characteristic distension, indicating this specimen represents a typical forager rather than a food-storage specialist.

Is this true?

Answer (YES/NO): NO